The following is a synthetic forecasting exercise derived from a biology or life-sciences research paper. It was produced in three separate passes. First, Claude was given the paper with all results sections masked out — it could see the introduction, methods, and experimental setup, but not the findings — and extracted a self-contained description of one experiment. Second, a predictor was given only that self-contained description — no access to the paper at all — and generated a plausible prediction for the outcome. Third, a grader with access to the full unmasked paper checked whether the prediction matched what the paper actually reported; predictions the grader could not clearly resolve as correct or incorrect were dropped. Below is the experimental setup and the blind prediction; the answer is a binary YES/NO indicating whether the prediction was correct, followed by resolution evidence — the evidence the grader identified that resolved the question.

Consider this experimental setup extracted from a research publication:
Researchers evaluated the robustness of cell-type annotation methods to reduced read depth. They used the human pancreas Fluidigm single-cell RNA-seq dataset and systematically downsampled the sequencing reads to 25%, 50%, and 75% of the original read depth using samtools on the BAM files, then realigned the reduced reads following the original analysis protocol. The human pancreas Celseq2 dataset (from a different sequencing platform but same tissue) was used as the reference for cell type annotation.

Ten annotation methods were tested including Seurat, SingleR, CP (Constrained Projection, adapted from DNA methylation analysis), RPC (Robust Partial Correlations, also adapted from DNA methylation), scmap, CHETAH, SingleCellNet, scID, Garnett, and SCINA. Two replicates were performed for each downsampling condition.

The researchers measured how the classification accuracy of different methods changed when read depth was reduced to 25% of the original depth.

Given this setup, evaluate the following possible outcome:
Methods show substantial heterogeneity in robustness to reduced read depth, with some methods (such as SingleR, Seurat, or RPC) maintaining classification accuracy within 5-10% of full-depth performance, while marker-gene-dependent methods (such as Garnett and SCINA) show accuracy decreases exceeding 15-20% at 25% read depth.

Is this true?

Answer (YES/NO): NO